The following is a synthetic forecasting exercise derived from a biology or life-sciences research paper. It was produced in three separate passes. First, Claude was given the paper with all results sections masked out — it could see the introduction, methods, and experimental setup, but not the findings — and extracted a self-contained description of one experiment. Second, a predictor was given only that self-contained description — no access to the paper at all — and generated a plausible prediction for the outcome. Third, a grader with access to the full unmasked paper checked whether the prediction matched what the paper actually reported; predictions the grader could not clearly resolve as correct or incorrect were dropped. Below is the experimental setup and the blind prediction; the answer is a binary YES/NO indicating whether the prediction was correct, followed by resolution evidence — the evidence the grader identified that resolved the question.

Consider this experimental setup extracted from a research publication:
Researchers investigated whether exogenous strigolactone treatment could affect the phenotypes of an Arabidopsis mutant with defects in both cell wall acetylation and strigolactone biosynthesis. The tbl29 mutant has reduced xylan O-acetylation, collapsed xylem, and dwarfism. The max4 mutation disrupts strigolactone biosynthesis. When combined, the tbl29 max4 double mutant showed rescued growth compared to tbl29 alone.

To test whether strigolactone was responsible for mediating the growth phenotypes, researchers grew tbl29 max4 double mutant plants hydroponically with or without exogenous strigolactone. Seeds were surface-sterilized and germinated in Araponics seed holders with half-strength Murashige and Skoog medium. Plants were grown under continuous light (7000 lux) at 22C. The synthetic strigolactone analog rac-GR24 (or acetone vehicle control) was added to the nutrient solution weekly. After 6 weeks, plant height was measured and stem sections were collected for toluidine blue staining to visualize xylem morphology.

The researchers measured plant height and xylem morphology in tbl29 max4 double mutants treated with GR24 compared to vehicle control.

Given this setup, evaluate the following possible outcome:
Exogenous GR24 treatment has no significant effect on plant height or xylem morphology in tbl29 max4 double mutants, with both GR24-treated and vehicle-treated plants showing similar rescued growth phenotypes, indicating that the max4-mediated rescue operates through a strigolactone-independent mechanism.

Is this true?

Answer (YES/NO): NO